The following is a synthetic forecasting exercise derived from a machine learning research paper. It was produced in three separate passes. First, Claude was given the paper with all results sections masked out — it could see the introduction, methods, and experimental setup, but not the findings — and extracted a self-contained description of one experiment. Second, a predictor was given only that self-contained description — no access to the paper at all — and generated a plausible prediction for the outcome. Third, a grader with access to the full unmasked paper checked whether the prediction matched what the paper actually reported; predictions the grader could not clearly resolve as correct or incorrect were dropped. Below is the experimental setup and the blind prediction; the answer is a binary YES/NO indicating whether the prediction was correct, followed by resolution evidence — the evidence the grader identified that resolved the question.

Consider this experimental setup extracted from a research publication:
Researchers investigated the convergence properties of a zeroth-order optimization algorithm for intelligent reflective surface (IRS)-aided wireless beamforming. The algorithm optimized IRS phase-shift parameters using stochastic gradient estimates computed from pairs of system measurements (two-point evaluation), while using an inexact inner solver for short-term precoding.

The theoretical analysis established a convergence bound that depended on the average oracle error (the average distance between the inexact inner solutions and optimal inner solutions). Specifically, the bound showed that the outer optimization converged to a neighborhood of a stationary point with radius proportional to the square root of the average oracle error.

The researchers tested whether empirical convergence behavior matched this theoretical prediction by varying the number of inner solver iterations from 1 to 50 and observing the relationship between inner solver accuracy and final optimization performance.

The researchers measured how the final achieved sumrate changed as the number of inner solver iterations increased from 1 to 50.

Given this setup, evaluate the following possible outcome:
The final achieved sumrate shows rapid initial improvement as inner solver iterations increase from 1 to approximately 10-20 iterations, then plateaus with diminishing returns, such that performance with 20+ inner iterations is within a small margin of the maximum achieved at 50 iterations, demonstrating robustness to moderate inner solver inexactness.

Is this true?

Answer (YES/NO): NO